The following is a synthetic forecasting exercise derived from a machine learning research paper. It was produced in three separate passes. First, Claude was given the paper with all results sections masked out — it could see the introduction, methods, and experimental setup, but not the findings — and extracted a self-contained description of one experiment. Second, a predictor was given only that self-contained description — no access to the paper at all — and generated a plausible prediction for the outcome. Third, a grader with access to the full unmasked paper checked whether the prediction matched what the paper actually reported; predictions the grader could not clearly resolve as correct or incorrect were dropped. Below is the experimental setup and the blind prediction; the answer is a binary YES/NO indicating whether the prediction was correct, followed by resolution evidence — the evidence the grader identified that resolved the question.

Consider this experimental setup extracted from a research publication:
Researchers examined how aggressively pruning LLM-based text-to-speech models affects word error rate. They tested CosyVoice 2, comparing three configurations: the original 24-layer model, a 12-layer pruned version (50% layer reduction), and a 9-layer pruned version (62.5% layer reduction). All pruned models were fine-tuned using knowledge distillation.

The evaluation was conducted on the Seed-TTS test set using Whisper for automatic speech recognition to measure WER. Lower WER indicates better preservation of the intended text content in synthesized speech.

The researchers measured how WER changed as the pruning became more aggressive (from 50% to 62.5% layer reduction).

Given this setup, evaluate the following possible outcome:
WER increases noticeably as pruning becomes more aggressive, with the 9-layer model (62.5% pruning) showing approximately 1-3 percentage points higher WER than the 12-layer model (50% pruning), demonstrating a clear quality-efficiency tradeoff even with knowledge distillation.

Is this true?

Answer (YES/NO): NO